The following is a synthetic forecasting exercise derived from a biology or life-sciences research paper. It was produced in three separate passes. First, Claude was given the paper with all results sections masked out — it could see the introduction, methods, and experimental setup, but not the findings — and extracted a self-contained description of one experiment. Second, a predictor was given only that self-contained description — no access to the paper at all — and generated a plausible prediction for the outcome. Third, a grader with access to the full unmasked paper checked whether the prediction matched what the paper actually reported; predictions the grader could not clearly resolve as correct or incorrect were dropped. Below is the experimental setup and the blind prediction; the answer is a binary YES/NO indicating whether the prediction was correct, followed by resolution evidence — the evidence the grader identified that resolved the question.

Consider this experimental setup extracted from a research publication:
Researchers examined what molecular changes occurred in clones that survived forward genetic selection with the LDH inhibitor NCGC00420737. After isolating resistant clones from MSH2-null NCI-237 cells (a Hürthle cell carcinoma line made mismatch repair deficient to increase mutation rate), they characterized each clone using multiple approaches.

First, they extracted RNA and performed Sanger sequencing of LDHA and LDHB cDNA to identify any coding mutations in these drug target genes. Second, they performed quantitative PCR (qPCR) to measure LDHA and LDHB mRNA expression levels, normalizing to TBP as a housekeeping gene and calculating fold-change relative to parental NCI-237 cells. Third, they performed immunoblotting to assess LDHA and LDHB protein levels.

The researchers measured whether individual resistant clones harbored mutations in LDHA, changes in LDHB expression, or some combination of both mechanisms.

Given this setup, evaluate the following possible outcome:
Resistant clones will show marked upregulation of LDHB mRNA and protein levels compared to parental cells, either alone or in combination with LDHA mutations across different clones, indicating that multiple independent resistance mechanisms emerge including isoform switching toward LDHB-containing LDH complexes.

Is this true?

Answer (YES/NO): YES